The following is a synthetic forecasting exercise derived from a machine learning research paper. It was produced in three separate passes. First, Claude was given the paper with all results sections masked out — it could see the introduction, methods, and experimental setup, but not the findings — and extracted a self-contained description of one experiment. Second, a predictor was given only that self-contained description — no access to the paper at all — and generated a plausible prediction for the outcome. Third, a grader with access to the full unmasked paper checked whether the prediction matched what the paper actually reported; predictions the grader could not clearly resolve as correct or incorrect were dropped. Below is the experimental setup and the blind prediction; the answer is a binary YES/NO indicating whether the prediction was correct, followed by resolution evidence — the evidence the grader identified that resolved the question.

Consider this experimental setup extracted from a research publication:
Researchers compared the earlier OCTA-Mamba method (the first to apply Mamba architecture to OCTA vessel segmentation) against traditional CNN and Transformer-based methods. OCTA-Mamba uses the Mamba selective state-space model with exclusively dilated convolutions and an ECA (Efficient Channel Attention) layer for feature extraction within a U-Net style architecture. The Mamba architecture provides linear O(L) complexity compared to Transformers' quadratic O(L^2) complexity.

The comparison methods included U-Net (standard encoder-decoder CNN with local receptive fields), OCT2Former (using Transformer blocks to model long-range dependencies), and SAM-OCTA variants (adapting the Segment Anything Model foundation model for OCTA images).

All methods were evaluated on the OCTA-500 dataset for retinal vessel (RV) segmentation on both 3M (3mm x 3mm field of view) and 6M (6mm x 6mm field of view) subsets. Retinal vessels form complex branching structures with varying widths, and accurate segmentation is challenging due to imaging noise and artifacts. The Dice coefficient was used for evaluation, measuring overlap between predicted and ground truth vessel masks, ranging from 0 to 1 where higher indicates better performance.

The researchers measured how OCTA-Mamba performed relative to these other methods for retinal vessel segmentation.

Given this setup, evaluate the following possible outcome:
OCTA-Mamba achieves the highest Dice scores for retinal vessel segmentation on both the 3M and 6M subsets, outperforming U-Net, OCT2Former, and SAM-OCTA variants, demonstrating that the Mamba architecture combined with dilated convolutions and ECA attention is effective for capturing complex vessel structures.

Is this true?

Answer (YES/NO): NO